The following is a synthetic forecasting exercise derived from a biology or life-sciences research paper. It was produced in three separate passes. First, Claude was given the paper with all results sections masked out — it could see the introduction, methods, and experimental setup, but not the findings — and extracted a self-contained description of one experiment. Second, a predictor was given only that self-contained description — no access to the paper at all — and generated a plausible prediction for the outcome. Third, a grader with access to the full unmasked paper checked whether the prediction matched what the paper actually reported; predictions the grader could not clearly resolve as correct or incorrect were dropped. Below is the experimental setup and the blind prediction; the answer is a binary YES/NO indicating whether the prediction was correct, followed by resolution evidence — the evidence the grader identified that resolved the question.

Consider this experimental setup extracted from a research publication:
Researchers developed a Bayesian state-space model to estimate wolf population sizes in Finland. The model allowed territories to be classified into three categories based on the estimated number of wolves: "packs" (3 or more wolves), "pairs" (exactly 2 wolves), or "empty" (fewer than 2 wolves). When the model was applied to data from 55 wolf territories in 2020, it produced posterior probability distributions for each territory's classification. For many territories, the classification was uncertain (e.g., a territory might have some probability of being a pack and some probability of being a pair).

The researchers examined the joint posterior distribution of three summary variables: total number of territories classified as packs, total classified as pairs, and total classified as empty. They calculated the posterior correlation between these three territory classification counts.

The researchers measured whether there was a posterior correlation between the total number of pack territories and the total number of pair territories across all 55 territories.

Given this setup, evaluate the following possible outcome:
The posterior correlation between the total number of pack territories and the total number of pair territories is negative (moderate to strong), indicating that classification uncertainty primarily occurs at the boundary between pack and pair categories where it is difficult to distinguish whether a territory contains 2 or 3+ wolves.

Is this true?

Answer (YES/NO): NO